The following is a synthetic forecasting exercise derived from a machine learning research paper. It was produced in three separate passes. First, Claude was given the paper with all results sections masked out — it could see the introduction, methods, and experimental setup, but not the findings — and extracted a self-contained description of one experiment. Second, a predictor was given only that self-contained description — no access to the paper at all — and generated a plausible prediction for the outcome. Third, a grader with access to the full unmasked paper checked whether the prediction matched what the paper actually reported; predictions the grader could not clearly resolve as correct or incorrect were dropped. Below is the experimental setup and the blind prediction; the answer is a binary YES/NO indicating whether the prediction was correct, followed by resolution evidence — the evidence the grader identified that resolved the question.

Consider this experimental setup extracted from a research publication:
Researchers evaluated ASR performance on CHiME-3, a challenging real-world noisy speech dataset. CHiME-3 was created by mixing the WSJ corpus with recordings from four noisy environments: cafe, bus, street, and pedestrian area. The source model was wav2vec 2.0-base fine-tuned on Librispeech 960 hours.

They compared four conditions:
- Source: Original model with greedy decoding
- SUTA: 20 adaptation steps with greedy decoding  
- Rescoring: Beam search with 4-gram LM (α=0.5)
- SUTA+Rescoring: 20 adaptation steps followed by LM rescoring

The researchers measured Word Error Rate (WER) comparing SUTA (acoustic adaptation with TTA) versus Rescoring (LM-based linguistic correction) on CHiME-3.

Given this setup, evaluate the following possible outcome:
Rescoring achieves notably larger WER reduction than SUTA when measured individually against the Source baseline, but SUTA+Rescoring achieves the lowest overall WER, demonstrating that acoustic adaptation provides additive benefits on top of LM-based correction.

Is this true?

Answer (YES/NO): NO